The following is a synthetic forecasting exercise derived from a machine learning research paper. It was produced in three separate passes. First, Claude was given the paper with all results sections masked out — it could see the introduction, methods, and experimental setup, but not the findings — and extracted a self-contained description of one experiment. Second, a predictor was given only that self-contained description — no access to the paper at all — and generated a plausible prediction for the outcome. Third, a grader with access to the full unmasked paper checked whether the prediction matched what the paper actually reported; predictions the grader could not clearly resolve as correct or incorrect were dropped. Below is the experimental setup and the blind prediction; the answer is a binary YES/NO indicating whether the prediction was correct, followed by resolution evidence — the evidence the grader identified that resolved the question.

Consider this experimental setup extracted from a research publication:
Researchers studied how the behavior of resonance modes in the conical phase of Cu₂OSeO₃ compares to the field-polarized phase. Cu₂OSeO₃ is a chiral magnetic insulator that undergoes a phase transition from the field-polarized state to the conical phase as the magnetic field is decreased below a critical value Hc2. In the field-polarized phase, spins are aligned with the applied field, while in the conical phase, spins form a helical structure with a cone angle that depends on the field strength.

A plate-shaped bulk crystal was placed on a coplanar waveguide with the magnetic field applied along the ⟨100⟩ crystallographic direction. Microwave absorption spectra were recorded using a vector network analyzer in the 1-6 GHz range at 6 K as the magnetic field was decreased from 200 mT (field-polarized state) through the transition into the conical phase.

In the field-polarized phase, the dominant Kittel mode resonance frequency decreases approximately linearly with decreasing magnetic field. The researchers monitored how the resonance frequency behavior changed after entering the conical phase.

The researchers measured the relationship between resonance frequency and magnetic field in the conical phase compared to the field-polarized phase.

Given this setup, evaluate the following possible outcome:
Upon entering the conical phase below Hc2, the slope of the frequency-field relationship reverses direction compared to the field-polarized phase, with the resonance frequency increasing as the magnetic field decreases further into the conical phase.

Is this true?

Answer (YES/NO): YES